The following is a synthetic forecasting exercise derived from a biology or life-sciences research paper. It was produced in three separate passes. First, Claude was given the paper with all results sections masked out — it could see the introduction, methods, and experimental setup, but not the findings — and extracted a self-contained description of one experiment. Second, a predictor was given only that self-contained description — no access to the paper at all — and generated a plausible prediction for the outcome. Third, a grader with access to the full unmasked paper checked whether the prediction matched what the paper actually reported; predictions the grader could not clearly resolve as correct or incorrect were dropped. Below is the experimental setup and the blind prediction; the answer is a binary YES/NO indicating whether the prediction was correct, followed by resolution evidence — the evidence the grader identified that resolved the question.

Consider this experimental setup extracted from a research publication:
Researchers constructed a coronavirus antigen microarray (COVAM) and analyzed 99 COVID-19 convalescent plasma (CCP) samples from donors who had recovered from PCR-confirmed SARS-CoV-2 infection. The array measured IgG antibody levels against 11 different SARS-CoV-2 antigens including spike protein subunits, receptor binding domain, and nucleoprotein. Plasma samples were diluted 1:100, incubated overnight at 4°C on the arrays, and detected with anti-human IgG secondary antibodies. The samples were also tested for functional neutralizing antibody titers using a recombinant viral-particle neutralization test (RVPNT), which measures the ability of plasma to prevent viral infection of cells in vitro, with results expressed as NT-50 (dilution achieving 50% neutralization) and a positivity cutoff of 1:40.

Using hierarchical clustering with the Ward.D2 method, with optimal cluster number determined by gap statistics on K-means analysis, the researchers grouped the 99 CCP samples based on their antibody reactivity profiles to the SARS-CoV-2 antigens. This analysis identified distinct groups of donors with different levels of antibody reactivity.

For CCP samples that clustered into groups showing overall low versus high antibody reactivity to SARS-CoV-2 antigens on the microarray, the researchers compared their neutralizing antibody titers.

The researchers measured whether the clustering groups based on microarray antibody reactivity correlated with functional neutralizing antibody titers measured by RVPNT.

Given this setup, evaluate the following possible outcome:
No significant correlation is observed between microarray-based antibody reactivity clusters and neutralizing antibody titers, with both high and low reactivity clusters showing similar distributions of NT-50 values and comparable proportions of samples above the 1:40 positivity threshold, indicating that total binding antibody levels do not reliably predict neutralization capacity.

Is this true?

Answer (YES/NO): NO